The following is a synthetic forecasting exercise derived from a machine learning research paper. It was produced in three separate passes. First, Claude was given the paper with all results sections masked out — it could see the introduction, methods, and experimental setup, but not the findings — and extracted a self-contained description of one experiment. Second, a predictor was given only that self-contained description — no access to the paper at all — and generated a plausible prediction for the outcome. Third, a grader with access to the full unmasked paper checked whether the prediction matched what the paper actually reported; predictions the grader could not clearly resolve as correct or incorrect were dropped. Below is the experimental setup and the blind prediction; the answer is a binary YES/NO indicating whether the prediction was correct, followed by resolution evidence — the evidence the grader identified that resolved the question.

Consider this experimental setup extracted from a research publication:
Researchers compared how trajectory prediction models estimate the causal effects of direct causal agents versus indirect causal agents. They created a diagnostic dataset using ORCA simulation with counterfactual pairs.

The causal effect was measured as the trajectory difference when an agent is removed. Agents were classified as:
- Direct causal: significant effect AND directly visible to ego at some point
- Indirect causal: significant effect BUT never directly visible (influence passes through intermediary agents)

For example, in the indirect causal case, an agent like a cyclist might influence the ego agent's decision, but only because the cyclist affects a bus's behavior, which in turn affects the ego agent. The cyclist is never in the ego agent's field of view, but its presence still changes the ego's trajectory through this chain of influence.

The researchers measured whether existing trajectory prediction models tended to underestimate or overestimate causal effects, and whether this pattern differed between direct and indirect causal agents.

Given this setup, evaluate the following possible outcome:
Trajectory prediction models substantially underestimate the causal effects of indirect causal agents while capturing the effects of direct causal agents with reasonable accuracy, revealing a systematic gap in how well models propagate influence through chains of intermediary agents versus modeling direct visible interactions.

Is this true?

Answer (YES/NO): NO